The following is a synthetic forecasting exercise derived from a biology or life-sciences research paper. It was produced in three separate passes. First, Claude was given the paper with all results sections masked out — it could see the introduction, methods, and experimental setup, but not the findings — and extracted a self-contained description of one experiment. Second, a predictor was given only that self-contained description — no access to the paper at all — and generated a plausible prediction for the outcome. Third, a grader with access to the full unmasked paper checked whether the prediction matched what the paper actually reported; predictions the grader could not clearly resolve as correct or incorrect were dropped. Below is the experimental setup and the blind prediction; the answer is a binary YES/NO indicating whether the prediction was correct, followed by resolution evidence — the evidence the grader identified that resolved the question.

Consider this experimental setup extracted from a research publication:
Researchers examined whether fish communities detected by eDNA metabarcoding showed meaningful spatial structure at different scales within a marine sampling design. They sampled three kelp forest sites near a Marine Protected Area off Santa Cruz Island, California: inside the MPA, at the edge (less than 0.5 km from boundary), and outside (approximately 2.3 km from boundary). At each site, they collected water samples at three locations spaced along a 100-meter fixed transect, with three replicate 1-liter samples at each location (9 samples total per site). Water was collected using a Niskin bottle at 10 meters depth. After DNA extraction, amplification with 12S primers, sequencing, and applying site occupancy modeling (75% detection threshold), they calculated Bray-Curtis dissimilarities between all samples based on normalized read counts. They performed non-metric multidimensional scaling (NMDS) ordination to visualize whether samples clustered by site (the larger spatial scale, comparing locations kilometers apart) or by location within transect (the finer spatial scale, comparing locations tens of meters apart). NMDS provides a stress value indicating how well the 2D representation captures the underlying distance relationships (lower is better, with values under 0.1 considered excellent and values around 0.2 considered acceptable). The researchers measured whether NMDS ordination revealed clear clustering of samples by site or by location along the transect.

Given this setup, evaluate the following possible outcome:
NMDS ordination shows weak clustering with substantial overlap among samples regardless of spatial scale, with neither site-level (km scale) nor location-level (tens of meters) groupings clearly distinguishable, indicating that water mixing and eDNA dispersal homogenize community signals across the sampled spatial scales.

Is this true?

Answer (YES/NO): NO